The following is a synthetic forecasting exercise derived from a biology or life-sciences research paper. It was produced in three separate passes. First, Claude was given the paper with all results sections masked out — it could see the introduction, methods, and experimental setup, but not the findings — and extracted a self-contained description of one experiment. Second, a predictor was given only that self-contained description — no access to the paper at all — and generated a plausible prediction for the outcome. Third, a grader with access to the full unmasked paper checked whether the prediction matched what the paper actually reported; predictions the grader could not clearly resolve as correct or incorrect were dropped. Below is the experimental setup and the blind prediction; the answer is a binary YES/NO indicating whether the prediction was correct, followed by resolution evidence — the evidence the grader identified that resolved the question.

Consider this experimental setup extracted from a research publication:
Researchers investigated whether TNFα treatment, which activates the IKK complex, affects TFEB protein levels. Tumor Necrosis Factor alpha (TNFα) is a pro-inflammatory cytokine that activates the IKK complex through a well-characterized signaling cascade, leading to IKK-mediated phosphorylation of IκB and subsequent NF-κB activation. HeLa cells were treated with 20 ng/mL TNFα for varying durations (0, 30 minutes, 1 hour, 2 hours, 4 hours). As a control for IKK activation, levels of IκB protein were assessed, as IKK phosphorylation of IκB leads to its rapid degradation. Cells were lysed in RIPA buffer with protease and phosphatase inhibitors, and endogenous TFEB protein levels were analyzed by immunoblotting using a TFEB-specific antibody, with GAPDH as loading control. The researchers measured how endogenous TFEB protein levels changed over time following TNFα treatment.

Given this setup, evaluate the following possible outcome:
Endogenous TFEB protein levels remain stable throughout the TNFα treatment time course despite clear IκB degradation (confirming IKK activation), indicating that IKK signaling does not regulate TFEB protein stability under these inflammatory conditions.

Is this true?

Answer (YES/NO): NO